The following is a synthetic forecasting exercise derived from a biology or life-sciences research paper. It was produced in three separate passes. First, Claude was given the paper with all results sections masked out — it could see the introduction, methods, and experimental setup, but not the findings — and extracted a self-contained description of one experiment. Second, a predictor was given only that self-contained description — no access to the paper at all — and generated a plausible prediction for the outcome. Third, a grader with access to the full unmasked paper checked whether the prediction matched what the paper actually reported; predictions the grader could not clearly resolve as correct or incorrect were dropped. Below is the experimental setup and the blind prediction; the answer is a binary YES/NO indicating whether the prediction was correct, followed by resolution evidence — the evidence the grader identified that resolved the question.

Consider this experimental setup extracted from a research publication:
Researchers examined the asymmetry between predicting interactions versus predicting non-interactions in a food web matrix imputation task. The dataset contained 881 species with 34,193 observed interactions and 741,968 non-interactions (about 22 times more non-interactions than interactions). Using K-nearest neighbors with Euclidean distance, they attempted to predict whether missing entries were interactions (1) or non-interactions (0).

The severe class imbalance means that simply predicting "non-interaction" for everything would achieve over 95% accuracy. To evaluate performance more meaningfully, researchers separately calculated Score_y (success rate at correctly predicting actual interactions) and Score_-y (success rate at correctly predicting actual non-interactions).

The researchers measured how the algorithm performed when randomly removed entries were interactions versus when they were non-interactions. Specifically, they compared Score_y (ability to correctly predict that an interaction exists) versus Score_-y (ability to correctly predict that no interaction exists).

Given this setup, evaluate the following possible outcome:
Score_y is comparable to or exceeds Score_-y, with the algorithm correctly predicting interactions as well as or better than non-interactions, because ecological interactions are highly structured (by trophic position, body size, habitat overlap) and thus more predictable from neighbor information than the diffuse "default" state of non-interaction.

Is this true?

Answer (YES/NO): NO